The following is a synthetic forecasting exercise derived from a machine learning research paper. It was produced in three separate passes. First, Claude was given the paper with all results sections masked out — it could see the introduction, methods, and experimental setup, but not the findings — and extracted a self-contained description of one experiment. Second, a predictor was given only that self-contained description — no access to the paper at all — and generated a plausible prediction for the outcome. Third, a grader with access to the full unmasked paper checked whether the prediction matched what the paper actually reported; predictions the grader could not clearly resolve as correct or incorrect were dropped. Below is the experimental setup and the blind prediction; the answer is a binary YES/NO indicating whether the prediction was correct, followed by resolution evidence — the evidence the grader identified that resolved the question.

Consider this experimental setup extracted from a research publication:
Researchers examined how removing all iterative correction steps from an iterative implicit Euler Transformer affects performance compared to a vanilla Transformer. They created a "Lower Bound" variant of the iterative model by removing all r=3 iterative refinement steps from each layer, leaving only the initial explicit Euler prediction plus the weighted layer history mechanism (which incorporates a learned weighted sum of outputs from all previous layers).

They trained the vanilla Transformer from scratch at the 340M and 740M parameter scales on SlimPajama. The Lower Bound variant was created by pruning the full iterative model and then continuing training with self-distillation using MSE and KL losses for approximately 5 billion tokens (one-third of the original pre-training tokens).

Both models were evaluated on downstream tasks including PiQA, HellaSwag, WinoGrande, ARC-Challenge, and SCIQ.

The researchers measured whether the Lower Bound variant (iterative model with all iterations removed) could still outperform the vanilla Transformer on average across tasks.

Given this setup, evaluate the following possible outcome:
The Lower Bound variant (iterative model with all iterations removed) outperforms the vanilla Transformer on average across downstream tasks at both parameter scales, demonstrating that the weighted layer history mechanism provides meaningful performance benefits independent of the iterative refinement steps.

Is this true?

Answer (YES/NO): YES